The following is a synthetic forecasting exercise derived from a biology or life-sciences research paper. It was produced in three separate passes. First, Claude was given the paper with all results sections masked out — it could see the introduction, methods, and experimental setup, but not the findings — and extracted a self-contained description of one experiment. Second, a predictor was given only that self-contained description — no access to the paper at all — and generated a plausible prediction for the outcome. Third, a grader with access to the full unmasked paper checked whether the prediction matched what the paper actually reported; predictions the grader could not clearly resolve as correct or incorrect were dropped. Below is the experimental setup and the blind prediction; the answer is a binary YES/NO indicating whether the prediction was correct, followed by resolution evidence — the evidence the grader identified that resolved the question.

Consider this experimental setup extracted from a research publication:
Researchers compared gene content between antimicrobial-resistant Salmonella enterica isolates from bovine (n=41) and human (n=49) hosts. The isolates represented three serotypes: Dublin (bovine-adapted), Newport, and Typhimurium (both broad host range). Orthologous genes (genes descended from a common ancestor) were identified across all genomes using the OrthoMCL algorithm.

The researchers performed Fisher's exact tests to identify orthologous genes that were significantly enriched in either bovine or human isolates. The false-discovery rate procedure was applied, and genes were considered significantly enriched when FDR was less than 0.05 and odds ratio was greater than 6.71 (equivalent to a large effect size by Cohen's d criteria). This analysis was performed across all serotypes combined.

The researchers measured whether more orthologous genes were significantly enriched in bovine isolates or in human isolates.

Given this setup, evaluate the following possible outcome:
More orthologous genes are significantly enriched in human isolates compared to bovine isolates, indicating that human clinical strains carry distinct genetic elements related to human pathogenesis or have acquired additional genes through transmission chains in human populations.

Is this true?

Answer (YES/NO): YES